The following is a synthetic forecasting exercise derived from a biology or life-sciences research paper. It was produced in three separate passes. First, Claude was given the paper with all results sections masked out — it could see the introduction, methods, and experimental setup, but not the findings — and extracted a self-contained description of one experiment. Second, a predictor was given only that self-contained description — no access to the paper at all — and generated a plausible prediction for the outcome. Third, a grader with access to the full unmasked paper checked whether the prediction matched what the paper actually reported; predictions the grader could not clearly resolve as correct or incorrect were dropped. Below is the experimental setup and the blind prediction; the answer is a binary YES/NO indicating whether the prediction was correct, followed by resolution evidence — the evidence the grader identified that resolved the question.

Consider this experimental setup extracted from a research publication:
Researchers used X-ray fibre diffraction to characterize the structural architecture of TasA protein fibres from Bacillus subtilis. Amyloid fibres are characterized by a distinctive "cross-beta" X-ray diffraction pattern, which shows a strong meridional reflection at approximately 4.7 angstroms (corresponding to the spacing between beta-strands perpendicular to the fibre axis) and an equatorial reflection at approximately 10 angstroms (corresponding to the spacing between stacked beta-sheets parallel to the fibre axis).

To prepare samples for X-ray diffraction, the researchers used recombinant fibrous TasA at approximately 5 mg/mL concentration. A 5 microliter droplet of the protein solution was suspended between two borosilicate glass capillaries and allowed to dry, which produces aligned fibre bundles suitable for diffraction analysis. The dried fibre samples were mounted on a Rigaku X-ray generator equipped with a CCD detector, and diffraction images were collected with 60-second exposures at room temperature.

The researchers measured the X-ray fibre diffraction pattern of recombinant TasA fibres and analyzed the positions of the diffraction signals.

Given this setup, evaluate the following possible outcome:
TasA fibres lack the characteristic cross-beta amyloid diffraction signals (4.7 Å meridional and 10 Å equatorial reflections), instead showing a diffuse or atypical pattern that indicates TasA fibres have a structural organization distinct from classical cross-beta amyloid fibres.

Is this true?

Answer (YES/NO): YES